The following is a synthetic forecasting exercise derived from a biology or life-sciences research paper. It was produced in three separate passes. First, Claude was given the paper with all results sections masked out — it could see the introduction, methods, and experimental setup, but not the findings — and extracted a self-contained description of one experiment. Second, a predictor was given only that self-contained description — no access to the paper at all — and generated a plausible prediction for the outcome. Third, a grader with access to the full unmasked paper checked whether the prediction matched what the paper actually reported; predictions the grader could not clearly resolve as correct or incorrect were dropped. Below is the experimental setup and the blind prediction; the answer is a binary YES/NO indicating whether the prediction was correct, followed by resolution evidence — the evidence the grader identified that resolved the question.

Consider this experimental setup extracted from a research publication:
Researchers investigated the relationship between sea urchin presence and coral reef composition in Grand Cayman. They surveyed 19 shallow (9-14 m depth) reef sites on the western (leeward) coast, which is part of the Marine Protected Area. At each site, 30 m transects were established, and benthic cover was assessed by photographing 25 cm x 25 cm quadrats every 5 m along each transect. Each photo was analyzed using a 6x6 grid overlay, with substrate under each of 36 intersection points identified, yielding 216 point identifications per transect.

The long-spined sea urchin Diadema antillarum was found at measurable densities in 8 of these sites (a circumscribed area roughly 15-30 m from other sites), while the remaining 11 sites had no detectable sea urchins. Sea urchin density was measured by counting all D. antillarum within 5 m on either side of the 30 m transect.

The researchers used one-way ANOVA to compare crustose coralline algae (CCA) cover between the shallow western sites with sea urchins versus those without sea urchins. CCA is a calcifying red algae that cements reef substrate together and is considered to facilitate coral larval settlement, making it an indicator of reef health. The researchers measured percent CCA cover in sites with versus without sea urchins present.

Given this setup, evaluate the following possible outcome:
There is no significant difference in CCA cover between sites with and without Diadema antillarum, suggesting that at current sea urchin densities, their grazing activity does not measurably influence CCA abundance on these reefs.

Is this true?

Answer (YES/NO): NO